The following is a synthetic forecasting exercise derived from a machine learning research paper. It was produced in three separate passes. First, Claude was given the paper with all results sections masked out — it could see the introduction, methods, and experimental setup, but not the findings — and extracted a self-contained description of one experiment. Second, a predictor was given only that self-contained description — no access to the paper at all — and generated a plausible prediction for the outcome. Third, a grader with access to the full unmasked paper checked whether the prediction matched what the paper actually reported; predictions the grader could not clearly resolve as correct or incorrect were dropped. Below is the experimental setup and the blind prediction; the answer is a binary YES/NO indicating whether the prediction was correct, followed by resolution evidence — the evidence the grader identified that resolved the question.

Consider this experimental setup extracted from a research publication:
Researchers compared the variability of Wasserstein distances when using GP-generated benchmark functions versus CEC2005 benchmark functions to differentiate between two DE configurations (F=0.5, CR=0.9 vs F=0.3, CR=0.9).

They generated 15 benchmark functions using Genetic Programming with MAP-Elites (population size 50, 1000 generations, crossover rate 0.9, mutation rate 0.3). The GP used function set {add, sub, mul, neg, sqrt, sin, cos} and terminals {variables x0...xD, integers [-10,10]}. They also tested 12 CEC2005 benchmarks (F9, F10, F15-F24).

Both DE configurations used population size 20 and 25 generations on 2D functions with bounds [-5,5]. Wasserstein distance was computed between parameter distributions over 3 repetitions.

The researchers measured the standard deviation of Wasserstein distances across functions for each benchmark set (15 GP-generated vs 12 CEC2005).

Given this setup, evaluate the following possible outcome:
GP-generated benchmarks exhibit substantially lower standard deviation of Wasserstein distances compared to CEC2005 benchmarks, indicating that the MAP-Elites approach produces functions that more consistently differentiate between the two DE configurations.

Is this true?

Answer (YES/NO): NO